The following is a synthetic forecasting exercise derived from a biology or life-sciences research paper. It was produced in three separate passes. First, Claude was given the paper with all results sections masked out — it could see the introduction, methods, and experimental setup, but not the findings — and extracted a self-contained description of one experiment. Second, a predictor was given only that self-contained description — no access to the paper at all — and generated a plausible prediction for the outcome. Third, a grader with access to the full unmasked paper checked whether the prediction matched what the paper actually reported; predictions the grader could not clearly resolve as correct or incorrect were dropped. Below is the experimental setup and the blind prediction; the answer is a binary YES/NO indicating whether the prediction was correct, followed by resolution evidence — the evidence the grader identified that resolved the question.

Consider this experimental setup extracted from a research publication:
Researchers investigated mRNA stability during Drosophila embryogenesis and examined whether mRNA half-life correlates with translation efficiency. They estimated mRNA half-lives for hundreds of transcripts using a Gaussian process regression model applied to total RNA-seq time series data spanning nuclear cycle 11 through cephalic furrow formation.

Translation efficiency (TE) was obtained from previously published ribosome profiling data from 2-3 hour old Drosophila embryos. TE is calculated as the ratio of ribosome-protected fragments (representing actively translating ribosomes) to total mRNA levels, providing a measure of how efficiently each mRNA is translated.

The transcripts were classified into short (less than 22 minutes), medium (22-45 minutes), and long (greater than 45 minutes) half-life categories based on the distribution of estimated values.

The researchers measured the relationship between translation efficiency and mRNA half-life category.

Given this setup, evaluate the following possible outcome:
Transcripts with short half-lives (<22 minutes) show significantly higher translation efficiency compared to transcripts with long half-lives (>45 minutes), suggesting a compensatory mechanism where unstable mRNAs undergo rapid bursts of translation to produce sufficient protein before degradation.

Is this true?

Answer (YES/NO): NO